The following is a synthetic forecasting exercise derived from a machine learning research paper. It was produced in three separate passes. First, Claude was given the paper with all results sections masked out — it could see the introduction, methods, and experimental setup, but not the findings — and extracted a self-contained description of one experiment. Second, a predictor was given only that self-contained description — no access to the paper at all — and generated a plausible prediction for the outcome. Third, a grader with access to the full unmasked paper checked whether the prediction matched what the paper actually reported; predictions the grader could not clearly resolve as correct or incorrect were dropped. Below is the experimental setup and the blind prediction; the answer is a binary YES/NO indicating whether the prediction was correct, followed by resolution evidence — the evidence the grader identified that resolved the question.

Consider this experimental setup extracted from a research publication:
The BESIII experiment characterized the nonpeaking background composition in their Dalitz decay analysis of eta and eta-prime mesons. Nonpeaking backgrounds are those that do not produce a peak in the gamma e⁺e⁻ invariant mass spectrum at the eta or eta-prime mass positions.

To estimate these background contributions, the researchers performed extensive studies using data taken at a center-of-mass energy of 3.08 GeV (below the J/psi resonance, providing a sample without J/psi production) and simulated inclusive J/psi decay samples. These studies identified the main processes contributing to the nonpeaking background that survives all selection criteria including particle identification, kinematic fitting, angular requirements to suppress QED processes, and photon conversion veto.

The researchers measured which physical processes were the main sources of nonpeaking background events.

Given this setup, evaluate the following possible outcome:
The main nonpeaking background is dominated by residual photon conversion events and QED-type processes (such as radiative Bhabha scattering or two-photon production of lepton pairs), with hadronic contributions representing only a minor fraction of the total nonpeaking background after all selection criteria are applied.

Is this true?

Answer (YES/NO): NO